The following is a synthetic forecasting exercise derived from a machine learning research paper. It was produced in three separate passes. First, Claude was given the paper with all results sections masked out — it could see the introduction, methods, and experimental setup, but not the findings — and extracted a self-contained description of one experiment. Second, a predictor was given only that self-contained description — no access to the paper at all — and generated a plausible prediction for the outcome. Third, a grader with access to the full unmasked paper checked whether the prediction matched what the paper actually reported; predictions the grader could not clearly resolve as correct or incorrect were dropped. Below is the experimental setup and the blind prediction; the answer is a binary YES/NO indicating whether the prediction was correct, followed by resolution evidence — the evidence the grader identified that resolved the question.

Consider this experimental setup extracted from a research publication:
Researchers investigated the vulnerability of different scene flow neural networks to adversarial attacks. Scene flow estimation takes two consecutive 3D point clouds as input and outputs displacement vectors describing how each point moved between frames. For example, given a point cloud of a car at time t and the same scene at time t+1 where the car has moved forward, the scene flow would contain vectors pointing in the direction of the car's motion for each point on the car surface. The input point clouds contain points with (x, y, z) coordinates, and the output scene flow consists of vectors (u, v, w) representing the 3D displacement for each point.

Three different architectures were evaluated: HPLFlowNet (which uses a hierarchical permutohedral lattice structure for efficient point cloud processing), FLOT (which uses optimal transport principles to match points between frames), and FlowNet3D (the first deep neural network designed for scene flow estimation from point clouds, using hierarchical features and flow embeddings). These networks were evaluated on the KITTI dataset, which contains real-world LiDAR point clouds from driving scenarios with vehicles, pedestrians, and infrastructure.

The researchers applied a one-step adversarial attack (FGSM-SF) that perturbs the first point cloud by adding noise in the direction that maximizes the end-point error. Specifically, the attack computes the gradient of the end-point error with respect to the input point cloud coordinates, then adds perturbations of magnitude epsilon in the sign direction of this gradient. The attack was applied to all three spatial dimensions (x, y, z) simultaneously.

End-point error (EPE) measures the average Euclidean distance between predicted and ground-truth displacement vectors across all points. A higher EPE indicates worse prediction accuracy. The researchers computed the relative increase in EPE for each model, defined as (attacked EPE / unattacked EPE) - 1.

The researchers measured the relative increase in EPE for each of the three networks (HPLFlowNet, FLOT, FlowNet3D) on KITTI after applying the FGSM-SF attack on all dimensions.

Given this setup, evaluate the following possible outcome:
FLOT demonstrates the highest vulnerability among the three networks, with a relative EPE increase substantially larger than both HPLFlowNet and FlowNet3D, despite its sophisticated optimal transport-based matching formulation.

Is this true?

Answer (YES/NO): YES